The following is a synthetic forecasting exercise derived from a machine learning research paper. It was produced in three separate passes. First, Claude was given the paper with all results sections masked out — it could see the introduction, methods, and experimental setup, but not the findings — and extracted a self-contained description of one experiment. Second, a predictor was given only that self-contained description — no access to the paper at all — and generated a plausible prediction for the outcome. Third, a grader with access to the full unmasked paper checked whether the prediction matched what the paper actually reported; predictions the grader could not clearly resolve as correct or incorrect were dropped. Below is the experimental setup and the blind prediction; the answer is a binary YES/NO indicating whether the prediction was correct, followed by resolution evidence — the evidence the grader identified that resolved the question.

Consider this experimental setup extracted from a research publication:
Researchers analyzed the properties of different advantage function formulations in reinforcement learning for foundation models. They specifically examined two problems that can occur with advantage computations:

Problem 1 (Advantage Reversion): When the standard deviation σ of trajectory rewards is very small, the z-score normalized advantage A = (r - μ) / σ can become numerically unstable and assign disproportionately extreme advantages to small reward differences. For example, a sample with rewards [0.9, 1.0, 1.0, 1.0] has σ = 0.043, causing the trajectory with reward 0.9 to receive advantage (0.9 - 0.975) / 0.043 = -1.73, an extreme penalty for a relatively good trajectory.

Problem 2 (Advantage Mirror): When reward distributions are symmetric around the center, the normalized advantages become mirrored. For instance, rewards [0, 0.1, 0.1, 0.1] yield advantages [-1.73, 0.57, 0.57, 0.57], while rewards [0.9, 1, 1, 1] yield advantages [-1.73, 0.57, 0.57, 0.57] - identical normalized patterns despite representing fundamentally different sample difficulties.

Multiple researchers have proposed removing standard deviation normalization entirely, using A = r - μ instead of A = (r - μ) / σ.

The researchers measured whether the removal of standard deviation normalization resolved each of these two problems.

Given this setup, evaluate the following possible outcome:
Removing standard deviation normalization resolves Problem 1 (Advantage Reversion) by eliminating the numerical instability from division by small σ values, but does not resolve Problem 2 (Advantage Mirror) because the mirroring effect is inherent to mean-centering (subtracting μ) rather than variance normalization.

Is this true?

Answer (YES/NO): YES